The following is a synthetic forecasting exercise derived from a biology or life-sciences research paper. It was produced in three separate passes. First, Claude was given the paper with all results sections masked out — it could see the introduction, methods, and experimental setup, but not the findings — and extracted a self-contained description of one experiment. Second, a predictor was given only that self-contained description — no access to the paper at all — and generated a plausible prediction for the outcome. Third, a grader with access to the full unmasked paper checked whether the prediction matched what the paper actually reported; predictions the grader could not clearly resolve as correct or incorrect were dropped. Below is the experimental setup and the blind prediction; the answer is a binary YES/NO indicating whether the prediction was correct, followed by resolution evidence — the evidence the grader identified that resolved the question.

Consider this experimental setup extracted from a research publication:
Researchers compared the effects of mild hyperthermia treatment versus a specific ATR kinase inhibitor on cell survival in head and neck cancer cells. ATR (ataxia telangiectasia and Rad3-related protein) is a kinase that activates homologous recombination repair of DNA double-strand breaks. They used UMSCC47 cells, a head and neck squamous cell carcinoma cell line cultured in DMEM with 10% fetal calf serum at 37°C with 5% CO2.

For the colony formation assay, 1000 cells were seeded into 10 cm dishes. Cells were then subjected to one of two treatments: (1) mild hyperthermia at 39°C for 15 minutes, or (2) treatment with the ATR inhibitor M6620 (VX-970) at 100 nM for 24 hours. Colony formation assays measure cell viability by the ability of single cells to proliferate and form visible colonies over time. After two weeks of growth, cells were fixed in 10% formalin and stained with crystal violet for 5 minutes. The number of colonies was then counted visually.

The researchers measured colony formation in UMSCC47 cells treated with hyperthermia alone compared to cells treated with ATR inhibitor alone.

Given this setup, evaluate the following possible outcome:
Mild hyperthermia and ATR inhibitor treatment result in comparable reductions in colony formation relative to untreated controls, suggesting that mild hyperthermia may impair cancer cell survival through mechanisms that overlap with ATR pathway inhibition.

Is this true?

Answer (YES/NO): YES